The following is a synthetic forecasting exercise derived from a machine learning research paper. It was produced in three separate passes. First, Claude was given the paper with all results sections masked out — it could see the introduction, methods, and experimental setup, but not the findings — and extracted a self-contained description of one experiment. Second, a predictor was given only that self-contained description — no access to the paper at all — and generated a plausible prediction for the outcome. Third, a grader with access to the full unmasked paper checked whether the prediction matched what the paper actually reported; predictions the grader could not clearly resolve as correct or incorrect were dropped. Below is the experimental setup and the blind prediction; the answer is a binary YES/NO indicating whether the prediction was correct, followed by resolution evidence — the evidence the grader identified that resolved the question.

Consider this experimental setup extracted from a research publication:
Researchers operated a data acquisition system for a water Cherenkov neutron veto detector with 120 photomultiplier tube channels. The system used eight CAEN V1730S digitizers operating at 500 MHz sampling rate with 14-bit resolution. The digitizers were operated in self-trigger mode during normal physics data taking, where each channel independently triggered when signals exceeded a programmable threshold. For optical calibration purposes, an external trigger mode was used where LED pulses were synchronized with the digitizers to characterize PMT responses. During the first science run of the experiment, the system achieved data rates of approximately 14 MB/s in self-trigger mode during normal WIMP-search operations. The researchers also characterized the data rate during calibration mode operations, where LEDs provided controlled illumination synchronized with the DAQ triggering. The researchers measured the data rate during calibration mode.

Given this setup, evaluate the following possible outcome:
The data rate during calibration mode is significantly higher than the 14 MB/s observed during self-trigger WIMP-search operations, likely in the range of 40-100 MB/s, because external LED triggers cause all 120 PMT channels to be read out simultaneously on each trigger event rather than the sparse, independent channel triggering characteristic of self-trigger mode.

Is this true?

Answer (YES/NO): YES